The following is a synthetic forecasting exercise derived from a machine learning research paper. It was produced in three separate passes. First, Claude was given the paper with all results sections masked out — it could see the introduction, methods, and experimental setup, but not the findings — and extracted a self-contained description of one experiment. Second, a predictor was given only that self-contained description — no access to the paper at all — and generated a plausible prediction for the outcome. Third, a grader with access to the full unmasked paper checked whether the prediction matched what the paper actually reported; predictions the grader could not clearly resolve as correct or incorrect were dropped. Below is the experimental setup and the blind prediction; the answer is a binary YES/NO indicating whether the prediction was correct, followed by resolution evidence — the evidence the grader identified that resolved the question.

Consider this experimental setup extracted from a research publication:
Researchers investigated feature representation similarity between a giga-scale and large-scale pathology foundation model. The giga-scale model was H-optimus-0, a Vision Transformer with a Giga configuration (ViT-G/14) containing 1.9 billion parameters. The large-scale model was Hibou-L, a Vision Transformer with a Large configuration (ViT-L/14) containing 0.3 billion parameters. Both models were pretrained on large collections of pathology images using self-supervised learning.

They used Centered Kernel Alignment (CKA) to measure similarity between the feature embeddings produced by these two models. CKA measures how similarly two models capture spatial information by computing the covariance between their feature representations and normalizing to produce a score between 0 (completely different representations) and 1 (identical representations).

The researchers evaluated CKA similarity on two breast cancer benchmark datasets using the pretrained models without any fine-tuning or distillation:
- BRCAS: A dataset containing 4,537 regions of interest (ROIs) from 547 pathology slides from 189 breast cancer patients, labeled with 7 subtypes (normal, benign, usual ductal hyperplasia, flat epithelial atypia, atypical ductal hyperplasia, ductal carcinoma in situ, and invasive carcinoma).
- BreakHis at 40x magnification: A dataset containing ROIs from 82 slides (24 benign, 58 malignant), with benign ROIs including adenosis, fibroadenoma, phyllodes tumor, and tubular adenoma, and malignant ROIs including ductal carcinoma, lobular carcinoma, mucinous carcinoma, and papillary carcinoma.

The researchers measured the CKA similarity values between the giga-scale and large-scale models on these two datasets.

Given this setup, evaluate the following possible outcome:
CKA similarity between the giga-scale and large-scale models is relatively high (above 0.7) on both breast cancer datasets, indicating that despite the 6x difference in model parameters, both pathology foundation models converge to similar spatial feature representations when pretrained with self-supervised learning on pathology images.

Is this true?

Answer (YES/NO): YES